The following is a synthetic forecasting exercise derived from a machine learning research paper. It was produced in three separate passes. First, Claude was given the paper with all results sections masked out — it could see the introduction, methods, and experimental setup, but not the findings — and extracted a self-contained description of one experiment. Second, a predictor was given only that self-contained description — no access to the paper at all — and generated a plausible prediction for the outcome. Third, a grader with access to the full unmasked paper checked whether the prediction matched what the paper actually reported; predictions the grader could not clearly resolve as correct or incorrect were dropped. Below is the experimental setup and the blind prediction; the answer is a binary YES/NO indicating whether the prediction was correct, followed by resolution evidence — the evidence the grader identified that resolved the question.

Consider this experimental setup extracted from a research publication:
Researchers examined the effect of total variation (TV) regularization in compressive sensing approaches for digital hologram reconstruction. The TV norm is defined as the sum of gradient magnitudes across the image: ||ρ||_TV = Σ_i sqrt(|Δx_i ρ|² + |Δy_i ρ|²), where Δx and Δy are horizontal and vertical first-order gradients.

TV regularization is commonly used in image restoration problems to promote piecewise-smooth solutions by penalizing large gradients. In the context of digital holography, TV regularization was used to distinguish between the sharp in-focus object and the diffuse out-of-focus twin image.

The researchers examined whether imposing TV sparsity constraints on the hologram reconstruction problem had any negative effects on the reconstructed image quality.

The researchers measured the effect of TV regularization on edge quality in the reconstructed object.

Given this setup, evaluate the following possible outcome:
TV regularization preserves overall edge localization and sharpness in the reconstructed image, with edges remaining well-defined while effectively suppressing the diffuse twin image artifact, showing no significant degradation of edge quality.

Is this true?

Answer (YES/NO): NO